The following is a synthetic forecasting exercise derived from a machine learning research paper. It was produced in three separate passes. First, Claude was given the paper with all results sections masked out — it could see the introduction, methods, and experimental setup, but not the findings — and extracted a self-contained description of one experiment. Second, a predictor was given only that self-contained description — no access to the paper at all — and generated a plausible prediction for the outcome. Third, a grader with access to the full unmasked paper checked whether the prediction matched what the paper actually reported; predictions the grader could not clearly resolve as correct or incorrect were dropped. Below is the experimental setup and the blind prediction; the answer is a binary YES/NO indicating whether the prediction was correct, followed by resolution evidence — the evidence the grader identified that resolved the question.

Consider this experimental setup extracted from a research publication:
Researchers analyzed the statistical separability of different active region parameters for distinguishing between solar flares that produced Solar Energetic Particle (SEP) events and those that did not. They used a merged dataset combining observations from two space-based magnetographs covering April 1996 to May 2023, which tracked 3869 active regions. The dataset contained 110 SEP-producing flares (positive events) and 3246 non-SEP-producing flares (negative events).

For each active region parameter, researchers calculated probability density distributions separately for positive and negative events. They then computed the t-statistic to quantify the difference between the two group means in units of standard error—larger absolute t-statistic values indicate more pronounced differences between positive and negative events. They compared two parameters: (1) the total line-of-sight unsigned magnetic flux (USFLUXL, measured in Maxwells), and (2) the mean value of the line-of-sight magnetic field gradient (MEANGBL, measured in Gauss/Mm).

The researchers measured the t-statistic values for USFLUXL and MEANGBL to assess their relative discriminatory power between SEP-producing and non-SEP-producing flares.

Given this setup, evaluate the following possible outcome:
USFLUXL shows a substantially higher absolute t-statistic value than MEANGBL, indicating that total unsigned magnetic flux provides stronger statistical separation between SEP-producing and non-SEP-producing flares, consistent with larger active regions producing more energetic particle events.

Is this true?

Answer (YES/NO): YES